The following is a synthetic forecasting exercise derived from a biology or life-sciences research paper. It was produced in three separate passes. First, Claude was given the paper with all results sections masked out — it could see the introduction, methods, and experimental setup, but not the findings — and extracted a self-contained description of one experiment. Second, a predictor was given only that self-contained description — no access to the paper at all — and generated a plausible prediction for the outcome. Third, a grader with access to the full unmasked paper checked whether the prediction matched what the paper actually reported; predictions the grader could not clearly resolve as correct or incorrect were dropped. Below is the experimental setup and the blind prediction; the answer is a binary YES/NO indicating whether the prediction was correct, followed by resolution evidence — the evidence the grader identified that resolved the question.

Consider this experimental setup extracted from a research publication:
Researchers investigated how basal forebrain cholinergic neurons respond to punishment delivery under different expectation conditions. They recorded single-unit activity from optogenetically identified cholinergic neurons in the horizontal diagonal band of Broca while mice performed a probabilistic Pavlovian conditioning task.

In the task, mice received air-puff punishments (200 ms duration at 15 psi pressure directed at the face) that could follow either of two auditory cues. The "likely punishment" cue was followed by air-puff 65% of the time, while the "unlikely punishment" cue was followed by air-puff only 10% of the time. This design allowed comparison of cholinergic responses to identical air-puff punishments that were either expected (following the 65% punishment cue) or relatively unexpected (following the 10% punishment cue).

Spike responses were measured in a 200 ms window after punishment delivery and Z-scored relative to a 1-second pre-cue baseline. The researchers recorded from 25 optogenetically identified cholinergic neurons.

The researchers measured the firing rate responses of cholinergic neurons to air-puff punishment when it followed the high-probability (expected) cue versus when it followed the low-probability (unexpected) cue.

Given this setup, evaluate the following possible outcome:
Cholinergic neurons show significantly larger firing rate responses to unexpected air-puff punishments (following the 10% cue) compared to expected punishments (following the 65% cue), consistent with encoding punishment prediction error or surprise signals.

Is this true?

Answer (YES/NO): NO